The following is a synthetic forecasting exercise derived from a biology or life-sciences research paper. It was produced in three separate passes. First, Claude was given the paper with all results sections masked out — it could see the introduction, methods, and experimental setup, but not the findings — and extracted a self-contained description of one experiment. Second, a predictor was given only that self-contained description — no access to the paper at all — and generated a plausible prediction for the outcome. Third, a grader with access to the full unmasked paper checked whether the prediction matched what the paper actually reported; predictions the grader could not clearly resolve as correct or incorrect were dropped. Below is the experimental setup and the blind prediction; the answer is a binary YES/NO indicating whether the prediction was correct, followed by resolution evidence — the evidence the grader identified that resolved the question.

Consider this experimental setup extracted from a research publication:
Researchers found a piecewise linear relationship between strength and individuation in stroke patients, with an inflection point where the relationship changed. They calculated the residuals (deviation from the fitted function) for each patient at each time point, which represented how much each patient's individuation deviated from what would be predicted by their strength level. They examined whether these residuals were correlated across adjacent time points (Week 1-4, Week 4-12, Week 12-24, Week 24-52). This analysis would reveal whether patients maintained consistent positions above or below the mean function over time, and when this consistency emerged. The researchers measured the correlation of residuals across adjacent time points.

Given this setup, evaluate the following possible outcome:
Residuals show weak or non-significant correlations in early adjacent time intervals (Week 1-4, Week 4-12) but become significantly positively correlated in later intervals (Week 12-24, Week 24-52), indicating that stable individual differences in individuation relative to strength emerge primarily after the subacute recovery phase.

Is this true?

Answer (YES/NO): NO